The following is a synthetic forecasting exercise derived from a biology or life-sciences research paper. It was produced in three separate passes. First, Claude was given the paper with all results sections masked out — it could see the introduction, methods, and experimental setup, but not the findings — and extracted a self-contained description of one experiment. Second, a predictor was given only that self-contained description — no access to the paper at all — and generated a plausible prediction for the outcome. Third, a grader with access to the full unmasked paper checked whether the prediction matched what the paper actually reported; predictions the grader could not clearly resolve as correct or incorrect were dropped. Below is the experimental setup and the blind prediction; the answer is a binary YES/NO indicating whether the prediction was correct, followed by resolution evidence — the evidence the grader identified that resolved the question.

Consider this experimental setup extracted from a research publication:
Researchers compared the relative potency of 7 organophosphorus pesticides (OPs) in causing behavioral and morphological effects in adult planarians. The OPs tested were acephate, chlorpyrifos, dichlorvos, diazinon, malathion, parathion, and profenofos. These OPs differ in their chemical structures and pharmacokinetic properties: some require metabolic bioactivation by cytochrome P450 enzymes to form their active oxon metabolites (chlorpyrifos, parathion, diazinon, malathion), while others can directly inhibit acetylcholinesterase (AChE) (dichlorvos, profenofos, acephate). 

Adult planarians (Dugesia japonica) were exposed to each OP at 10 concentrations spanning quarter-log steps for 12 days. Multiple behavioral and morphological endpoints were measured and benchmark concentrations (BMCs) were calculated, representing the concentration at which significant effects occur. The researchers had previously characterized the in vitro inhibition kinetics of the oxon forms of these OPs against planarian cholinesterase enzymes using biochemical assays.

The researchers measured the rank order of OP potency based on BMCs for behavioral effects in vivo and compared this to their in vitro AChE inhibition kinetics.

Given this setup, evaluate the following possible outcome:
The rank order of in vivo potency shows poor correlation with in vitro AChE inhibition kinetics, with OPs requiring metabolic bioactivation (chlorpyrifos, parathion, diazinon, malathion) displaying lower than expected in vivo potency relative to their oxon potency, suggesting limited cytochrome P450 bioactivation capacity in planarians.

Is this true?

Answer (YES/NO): NO